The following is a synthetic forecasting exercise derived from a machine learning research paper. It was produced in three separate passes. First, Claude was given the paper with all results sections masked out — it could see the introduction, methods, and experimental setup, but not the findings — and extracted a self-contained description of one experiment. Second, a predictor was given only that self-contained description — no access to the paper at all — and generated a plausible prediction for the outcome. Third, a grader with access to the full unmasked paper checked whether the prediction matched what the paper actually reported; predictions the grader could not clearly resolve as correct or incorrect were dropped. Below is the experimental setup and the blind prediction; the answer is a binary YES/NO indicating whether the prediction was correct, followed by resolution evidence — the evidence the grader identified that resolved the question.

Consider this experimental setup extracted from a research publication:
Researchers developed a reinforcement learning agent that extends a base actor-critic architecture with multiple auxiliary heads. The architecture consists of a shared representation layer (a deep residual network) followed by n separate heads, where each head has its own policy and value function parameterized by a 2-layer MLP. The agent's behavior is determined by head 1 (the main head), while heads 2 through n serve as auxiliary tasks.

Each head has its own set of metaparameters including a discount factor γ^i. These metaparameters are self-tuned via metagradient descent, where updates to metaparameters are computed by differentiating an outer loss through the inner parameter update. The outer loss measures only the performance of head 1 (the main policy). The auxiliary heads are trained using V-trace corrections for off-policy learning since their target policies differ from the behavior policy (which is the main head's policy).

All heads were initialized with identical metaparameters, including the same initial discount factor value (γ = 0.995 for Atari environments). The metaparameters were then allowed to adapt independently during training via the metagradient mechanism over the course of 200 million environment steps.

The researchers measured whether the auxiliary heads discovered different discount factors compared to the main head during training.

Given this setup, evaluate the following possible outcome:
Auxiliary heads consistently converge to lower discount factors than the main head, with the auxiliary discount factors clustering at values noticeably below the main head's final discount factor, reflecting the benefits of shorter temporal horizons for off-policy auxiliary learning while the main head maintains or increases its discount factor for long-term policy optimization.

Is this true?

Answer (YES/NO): YES